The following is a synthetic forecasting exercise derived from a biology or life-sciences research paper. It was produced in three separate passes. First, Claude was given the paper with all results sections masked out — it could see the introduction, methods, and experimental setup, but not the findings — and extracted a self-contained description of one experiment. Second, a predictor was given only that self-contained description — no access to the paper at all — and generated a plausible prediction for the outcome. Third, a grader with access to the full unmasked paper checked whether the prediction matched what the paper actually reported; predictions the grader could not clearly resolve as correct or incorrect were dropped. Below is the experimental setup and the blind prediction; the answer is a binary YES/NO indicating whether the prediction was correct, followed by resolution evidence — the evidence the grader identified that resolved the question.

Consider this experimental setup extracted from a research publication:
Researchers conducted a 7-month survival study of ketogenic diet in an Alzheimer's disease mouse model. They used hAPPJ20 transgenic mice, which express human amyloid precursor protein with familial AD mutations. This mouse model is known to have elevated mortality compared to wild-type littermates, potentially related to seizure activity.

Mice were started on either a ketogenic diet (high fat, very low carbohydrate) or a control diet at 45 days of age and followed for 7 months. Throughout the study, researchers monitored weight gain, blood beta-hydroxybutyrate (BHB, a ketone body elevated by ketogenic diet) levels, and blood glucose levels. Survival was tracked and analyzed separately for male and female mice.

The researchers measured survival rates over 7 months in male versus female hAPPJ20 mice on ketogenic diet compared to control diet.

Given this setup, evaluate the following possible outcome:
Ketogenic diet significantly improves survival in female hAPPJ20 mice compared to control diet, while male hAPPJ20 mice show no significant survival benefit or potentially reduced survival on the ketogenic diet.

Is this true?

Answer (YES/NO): NO